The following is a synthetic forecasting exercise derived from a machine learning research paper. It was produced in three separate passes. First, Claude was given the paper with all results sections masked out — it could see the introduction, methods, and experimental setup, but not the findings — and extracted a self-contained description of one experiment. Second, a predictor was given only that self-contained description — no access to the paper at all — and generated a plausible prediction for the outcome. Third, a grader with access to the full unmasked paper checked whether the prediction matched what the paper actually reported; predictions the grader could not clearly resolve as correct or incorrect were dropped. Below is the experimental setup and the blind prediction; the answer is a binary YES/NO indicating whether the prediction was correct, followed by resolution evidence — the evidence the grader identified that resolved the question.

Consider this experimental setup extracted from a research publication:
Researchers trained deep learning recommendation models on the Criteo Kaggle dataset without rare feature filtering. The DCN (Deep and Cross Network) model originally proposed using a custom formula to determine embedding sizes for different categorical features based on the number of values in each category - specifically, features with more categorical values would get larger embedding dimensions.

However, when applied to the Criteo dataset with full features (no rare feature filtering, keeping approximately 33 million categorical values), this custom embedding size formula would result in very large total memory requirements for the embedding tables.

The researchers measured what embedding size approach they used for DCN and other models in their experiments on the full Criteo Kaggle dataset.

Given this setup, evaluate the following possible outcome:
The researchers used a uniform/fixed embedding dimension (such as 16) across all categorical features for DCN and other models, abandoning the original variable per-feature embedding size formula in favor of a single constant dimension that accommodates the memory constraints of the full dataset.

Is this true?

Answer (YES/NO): YES